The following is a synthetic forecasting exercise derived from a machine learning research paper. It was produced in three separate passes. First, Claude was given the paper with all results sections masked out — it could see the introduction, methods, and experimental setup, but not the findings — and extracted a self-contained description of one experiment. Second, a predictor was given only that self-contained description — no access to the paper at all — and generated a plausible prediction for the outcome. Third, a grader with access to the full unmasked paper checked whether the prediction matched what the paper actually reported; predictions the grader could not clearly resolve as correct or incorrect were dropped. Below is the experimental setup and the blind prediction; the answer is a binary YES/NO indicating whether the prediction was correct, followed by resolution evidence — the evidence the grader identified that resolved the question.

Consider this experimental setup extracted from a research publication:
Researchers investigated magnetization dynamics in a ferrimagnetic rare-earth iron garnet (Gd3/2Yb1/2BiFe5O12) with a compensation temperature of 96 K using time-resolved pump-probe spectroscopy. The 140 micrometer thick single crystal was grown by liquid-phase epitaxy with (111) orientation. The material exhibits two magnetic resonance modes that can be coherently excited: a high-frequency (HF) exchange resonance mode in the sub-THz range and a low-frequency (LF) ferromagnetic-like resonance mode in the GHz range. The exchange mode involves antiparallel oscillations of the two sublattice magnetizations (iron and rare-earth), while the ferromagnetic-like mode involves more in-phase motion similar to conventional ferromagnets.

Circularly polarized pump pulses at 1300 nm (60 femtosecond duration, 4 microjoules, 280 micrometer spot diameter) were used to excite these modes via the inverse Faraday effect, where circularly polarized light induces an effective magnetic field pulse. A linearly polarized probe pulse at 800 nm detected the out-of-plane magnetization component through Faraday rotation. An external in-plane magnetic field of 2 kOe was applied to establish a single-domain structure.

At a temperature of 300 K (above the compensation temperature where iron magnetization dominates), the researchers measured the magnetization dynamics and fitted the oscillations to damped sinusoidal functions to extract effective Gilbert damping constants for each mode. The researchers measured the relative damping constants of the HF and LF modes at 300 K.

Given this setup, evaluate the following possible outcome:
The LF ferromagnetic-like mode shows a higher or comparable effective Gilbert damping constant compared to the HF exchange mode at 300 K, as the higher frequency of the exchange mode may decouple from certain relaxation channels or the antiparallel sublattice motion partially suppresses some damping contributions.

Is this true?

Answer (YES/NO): YES